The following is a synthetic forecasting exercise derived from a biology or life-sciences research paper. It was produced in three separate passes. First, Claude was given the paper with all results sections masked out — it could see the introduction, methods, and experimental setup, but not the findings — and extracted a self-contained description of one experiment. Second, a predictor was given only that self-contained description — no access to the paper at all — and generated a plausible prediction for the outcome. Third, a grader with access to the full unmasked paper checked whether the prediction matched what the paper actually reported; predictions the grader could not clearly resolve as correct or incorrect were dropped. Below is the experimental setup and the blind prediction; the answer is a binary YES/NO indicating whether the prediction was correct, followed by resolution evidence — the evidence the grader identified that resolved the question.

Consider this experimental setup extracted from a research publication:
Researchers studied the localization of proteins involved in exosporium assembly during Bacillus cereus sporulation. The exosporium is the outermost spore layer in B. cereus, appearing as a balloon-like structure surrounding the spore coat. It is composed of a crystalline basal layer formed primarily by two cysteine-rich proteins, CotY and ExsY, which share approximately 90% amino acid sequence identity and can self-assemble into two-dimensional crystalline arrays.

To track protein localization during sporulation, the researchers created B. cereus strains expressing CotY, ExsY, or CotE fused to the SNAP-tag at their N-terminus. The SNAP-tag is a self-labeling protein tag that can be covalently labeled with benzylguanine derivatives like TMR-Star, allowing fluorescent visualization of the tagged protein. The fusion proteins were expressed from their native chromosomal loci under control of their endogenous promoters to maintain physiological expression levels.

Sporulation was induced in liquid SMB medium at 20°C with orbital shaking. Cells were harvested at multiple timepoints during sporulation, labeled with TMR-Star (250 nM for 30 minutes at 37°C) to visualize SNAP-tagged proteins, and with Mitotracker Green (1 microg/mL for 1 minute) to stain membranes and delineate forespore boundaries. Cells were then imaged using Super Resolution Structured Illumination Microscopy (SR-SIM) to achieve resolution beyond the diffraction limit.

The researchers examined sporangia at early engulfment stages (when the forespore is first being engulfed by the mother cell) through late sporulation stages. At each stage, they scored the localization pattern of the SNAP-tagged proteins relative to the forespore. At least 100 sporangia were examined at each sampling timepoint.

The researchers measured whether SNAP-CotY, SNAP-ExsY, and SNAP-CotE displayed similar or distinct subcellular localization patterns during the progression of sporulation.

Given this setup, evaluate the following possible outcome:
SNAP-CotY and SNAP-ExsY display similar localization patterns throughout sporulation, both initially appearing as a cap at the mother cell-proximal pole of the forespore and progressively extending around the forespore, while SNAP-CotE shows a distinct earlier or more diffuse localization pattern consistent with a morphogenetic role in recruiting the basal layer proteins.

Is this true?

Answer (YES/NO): NO